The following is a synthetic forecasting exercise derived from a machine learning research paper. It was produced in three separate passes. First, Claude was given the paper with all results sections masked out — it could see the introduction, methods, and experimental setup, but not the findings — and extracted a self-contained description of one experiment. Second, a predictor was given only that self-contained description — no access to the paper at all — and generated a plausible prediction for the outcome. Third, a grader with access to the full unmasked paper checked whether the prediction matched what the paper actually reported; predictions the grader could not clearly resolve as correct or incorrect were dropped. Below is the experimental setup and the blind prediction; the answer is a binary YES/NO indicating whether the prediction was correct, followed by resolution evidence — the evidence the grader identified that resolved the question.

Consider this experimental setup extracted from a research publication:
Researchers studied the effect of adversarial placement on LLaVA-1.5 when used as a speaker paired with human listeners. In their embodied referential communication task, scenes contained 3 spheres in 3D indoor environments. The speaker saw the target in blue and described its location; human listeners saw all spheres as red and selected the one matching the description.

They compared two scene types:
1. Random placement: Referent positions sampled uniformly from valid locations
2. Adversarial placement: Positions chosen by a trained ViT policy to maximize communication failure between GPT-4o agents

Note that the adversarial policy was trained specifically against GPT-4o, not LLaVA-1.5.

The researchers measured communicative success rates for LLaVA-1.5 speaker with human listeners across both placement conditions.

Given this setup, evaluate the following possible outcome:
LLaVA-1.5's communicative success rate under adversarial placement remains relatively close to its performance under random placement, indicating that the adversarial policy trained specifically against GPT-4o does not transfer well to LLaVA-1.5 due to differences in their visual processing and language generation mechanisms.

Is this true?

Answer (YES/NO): YES